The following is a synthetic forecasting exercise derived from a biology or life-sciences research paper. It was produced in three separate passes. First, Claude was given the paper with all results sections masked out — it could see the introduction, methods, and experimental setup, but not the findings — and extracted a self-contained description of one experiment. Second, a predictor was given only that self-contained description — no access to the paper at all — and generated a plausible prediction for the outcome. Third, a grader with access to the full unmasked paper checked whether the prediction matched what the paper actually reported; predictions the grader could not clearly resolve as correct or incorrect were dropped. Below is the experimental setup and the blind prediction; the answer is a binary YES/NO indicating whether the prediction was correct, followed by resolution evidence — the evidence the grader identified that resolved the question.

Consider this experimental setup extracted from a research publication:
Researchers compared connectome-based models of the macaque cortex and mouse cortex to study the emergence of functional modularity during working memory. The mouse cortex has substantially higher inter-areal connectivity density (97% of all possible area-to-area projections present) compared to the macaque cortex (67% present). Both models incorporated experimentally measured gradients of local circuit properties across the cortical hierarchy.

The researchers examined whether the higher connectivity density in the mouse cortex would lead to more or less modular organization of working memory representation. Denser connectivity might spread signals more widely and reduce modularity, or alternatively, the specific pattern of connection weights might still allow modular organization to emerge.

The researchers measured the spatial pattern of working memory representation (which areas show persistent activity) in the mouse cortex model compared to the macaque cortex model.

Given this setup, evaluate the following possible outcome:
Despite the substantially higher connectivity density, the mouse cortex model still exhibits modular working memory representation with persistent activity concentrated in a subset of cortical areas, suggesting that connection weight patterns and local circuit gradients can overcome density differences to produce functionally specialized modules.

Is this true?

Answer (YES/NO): YES